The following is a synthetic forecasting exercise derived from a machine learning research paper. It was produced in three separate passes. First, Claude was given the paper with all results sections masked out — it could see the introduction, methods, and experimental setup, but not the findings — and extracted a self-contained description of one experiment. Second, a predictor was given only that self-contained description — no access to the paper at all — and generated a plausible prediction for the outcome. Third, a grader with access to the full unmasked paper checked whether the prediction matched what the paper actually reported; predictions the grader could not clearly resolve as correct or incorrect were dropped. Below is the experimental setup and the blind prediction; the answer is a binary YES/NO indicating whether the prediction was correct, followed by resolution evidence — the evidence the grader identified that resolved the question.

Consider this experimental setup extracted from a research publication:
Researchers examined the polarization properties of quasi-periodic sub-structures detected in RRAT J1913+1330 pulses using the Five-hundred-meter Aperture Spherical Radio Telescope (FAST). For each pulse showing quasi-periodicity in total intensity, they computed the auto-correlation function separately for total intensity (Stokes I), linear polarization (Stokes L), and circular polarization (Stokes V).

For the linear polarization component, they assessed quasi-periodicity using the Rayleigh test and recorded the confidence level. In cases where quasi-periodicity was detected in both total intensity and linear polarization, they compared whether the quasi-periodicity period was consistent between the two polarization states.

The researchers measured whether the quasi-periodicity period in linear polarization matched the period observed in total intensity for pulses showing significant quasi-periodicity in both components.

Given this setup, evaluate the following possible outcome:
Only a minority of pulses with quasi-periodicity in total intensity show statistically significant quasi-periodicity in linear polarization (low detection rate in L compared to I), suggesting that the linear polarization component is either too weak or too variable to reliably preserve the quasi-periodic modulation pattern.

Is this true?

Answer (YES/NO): NO